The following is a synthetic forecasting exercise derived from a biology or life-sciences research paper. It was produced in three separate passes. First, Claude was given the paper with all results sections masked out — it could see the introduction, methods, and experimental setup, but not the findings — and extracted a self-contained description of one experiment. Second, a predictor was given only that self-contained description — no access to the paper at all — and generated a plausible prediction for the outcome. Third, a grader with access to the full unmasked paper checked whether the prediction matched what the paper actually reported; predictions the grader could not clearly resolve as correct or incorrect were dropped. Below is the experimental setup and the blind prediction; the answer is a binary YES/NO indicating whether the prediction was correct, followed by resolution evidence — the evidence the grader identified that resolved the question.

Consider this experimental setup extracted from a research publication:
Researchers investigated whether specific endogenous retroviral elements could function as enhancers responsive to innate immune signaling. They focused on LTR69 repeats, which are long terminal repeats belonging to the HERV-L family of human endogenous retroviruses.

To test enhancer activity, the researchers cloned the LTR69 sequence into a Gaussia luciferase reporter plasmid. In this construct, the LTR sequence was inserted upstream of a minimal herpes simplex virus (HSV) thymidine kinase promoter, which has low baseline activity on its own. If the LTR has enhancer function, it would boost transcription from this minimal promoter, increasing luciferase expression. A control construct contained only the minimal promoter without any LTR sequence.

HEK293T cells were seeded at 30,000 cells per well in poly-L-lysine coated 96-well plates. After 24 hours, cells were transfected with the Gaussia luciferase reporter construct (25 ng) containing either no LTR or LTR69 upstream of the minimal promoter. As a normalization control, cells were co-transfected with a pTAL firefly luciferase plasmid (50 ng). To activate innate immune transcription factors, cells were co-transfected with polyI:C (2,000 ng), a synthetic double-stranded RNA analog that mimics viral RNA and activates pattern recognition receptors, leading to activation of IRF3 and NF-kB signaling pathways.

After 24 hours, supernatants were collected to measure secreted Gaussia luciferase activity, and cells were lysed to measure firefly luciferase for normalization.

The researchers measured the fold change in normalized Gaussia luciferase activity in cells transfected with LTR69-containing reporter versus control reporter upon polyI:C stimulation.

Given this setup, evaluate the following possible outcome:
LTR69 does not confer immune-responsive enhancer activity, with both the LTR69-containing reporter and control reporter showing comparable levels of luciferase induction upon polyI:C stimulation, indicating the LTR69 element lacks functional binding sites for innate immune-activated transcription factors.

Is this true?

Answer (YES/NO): NO